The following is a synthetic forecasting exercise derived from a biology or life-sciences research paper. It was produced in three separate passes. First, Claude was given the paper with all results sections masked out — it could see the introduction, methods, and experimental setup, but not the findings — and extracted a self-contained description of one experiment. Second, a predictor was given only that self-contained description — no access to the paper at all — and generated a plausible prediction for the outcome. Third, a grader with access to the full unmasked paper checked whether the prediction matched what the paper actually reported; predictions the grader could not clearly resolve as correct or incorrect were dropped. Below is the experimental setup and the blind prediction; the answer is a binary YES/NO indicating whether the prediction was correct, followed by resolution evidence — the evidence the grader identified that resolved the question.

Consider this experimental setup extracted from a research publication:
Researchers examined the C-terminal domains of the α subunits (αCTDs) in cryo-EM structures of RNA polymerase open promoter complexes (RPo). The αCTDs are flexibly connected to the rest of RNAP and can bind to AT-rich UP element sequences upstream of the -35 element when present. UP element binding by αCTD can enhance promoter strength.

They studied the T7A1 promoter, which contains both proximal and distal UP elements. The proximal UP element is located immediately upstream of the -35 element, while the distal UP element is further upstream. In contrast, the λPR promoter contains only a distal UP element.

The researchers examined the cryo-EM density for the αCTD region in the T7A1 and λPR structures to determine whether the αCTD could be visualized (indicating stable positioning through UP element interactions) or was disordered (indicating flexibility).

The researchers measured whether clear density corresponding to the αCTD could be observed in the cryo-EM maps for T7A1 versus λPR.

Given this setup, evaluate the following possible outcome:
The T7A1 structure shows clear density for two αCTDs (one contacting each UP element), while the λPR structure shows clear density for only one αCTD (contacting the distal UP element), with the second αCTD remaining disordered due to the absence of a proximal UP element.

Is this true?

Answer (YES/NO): NO